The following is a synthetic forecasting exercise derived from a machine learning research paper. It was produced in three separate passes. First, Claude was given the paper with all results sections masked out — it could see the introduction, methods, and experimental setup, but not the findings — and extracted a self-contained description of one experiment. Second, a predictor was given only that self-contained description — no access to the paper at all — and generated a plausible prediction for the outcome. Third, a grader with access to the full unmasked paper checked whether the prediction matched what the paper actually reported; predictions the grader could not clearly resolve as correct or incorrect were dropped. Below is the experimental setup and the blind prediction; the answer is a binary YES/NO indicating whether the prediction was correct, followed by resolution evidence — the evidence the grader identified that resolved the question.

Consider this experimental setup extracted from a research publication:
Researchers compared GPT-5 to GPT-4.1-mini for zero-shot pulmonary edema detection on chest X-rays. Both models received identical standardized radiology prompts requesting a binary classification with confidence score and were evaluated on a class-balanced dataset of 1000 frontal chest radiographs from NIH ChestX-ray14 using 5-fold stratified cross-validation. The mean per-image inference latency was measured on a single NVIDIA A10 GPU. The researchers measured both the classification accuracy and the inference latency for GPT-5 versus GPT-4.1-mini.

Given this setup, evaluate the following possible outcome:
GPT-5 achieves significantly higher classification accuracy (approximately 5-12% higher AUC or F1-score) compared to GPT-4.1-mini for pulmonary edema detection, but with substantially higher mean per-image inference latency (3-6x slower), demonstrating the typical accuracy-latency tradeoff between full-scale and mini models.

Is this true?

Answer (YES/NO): NO